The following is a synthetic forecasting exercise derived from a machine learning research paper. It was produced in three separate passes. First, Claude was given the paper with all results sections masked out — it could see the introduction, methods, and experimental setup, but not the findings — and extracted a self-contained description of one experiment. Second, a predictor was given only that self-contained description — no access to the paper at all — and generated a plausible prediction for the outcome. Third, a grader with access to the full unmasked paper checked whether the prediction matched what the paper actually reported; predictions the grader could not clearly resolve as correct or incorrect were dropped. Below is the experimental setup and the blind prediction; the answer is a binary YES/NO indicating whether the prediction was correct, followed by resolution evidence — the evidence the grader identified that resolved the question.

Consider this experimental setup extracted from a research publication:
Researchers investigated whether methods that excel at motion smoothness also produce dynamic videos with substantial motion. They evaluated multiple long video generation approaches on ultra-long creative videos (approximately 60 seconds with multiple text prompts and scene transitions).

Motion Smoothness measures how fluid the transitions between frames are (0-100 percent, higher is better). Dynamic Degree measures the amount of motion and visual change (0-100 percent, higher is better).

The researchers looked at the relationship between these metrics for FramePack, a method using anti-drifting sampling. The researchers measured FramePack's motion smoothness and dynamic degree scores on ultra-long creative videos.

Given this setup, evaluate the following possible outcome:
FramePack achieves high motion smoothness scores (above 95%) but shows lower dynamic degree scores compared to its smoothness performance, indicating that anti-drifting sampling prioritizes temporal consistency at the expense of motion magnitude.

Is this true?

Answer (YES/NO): YES